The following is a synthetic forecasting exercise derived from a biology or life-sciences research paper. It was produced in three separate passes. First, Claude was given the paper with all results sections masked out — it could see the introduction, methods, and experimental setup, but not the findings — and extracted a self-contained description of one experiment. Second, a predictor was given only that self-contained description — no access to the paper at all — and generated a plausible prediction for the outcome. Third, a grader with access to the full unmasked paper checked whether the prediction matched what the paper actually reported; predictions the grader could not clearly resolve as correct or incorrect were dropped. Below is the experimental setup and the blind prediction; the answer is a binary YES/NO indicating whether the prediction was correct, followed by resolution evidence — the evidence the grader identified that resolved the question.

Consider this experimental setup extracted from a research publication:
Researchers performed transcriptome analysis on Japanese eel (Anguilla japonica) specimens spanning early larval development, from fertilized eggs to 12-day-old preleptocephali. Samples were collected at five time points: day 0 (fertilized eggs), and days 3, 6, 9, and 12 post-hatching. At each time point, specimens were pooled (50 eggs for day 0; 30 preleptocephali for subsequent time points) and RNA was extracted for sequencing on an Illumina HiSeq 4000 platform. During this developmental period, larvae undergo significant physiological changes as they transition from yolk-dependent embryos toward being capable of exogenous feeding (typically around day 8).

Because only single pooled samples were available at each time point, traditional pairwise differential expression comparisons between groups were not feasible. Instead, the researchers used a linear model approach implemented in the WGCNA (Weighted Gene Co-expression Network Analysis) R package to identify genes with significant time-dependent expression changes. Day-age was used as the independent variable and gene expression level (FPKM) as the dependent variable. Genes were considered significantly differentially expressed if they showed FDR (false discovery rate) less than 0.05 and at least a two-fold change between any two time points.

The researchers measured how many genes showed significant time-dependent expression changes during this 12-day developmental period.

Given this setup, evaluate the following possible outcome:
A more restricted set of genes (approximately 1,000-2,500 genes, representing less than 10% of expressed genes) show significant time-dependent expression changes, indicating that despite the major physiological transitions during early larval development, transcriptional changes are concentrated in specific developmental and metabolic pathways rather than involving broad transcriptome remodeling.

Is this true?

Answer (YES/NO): YES